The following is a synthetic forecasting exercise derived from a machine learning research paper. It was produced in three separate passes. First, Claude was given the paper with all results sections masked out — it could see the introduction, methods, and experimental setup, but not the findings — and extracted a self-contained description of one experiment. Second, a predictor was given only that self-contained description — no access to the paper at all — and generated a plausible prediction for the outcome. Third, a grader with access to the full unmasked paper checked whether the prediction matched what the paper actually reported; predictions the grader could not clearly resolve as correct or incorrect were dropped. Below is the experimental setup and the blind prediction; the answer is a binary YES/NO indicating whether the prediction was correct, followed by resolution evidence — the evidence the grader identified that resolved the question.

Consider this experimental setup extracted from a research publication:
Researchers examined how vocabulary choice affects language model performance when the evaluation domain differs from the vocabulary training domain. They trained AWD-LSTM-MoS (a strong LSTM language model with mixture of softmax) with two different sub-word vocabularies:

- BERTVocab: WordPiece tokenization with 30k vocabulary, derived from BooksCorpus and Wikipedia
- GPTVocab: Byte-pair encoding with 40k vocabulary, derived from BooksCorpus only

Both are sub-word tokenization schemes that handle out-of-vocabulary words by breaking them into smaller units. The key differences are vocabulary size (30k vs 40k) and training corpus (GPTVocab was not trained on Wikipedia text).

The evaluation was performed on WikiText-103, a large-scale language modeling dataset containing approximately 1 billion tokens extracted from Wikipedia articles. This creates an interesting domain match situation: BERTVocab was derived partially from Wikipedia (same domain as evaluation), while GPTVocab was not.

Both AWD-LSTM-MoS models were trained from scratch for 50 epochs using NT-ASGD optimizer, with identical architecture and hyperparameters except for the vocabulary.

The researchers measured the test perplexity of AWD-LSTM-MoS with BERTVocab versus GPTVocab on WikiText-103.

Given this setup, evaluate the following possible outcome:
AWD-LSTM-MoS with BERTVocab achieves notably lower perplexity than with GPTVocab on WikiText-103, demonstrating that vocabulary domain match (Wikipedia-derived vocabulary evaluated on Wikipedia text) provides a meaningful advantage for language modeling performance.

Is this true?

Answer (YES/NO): NO